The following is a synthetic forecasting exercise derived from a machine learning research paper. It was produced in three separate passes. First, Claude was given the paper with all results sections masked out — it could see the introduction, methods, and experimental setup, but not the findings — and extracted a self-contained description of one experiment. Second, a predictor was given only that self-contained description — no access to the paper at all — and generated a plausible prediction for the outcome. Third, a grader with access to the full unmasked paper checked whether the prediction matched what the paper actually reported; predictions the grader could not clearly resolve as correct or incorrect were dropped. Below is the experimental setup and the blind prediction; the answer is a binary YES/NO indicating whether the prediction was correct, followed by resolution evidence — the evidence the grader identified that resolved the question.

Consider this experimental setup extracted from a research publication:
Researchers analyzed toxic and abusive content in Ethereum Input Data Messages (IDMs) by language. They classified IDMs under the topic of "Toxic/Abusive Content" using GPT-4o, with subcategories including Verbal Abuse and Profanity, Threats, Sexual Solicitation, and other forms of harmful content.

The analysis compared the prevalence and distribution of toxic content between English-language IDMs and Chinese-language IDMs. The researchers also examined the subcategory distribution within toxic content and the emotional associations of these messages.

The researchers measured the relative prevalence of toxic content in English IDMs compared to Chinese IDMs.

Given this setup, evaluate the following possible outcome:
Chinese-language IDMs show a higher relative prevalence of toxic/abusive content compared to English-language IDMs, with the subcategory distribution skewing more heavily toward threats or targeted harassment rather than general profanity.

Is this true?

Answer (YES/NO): NO